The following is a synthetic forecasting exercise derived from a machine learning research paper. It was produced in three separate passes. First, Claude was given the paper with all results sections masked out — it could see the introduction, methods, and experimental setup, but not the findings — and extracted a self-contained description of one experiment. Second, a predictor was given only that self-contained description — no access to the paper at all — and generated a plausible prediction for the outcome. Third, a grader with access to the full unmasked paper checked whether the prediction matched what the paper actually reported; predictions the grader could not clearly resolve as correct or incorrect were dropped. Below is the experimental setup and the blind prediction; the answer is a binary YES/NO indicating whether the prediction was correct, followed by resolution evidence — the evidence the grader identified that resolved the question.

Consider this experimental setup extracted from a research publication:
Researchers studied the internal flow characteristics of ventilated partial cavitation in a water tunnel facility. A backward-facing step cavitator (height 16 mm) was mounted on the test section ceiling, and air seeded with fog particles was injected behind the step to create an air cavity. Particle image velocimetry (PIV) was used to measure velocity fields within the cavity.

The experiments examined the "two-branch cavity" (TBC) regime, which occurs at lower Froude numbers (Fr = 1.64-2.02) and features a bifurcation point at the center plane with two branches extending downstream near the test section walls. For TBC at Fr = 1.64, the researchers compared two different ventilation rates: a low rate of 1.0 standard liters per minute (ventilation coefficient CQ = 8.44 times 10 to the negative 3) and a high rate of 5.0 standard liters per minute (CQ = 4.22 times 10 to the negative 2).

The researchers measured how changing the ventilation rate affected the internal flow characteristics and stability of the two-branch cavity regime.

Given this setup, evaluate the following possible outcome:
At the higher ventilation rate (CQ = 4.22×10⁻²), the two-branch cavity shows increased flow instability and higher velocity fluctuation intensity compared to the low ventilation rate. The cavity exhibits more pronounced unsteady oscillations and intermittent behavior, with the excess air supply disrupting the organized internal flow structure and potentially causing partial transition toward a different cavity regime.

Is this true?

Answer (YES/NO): NO